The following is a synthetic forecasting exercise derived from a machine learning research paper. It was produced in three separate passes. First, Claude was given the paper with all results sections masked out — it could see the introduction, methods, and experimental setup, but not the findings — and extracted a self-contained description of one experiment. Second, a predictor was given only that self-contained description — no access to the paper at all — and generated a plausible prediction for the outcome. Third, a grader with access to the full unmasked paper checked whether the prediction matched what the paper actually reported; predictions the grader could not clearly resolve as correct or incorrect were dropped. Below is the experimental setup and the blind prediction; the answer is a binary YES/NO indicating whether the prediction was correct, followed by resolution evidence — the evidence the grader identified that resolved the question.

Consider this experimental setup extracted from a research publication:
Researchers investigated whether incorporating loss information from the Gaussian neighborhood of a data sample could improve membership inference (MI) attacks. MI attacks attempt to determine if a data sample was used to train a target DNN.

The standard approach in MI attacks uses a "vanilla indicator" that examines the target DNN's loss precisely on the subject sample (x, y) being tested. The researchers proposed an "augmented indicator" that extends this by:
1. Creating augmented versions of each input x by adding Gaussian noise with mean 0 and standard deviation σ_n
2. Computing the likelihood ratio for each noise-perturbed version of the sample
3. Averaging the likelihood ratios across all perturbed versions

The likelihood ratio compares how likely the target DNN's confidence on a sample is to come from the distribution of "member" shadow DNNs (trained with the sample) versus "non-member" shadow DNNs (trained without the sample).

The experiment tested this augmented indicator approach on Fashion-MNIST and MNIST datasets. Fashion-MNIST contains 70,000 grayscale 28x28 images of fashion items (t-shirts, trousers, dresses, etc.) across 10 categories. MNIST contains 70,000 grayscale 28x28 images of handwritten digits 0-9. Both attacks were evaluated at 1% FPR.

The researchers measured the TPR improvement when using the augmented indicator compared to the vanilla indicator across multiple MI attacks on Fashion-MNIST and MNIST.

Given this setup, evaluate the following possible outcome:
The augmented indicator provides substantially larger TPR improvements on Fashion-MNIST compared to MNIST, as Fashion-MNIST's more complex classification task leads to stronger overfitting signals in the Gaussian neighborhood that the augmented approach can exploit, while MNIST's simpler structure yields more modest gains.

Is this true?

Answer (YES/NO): NO